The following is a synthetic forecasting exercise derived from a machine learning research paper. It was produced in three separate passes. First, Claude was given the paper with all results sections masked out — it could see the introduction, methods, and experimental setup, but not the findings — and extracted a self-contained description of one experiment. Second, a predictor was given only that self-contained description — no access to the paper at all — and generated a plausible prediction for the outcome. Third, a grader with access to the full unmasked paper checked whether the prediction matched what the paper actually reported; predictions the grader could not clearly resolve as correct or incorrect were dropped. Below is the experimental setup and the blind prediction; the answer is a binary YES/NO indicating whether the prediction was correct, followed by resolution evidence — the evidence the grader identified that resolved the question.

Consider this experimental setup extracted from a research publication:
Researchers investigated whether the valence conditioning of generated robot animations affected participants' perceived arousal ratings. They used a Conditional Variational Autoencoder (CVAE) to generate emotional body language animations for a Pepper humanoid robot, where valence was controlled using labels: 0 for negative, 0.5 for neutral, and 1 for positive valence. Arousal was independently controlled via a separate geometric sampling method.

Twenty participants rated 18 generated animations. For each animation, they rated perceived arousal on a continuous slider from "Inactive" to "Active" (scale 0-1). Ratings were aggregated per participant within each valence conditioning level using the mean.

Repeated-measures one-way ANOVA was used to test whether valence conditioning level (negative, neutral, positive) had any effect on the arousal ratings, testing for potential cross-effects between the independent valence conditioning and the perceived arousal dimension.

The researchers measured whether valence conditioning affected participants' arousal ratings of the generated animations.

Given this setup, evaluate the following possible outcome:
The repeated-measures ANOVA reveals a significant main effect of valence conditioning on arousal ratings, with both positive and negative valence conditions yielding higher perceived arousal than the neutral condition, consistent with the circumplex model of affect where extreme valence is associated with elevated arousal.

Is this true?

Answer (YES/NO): NO